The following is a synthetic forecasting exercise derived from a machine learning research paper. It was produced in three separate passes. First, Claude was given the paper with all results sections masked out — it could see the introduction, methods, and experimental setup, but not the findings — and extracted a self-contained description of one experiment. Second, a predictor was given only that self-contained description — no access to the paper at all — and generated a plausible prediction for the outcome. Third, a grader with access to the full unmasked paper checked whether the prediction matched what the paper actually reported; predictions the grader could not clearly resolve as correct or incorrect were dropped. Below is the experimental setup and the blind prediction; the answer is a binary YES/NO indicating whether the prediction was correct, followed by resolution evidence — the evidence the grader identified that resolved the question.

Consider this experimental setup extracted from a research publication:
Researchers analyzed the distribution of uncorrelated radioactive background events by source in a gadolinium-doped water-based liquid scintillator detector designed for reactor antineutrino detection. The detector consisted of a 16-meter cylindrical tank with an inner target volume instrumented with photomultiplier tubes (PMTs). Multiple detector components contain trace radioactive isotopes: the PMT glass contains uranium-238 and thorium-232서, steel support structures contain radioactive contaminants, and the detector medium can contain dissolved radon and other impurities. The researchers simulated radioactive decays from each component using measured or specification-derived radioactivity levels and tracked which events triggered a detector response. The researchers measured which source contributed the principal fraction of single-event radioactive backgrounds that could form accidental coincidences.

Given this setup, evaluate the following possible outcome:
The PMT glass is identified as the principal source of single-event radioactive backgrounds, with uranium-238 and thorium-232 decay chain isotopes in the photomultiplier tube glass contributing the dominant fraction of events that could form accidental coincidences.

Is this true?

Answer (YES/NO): YES